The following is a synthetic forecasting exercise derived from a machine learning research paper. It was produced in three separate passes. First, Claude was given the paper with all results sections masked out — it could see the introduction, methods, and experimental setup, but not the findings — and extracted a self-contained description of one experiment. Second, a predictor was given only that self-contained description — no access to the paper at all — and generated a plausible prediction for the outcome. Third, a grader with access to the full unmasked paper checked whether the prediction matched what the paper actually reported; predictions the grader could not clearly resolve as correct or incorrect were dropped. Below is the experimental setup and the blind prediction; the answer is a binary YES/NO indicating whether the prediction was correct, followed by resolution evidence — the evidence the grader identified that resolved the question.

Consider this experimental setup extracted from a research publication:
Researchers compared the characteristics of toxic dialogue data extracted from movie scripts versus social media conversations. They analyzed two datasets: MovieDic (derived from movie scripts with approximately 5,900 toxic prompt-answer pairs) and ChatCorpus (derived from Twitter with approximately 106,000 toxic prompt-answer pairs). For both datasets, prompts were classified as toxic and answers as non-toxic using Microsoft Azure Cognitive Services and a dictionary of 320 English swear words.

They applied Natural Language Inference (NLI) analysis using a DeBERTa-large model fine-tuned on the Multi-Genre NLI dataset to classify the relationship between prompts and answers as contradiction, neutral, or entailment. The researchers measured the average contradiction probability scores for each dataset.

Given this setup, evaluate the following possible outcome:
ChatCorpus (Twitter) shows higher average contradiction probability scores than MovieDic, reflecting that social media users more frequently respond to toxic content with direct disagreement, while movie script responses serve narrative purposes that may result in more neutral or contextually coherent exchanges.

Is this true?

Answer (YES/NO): NO